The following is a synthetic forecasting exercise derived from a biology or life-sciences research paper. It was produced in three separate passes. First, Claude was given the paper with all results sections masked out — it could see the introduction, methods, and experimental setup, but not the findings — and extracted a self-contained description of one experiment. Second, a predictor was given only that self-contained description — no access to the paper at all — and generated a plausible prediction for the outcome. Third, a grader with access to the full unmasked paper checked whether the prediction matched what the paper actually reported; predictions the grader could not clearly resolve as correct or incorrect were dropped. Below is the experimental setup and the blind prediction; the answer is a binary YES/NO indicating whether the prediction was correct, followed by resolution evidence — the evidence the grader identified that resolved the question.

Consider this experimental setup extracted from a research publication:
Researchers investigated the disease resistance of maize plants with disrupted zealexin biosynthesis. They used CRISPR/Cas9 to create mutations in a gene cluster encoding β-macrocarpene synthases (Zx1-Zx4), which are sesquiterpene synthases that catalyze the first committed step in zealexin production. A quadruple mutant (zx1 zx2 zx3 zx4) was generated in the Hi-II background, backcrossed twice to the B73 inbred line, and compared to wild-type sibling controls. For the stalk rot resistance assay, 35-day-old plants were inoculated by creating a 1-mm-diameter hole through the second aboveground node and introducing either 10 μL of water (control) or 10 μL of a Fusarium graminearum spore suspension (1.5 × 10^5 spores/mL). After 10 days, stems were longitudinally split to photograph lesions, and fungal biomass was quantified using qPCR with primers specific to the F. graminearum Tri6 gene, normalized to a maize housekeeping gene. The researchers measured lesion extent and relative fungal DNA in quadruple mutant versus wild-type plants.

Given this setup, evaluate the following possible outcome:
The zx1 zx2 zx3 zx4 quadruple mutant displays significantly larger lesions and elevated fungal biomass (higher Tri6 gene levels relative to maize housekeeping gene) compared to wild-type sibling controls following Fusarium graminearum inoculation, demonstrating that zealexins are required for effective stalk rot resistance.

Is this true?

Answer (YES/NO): YES